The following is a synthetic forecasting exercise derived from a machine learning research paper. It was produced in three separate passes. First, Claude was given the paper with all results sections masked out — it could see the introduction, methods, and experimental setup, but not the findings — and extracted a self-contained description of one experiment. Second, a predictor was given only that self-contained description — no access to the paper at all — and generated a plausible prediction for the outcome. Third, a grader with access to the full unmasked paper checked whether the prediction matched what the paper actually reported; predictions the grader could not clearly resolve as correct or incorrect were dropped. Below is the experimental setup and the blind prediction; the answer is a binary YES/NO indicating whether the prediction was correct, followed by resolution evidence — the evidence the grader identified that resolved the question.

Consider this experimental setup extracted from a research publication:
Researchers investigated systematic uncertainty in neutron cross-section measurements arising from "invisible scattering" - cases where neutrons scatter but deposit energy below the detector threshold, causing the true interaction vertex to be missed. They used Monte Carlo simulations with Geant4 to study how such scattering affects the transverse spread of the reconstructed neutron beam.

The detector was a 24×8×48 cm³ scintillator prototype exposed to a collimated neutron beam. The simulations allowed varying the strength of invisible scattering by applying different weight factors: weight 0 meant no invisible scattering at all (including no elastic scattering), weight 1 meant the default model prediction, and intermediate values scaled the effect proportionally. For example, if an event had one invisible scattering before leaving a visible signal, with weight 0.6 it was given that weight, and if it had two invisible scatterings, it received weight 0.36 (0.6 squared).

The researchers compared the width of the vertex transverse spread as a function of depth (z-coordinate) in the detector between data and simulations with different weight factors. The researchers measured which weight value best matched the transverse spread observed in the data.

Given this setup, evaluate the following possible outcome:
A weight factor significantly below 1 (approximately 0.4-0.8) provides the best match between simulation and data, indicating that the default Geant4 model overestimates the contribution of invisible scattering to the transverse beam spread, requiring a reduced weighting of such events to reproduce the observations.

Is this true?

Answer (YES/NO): YES